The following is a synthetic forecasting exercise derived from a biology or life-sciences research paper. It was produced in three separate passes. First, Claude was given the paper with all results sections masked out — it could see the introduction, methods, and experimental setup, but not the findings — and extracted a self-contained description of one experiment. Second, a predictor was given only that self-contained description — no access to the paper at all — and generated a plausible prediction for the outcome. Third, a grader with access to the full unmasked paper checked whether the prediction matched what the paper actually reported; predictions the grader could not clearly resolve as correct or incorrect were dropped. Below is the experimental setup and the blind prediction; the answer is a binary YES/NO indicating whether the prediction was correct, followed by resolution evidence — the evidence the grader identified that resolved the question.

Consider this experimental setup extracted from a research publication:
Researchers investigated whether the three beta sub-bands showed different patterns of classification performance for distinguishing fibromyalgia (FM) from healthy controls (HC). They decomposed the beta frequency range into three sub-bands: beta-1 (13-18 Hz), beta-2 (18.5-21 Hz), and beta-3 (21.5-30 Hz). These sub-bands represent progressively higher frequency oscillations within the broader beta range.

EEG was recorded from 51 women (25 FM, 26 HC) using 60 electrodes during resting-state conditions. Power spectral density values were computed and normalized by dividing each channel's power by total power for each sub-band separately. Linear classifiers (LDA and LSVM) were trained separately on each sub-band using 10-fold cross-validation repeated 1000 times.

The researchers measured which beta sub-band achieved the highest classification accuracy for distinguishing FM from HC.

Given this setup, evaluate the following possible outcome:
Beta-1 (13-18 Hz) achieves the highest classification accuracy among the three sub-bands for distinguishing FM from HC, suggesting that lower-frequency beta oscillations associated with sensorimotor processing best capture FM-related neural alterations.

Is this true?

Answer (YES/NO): NO